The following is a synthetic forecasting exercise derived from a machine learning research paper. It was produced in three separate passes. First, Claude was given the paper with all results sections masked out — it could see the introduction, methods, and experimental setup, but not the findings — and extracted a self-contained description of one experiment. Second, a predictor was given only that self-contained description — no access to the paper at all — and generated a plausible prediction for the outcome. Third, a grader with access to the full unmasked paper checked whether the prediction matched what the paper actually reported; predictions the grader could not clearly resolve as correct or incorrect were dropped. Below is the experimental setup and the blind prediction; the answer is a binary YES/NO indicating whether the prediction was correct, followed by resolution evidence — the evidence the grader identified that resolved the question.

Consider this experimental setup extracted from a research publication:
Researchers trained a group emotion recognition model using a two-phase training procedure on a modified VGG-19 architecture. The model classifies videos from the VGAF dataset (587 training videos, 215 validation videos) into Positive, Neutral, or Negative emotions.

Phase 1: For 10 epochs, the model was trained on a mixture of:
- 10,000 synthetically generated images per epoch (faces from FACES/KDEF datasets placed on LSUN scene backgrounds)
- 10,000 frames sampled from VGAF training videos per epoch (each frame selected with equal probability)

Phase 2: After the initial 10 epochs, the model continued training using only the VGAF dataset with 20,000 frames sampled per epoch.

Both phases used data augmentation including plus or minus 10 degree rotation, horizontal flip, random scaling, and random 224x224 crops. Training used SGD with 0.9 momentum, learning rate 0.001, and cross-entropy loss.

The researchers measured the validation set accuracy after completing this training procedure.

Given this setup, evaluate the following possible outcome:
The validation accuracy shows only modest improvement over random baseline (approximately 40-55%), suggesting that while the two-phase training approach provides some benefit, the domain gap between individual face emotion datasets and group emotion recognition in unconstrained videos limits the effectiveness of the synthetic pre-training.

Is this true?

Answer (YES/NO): NO